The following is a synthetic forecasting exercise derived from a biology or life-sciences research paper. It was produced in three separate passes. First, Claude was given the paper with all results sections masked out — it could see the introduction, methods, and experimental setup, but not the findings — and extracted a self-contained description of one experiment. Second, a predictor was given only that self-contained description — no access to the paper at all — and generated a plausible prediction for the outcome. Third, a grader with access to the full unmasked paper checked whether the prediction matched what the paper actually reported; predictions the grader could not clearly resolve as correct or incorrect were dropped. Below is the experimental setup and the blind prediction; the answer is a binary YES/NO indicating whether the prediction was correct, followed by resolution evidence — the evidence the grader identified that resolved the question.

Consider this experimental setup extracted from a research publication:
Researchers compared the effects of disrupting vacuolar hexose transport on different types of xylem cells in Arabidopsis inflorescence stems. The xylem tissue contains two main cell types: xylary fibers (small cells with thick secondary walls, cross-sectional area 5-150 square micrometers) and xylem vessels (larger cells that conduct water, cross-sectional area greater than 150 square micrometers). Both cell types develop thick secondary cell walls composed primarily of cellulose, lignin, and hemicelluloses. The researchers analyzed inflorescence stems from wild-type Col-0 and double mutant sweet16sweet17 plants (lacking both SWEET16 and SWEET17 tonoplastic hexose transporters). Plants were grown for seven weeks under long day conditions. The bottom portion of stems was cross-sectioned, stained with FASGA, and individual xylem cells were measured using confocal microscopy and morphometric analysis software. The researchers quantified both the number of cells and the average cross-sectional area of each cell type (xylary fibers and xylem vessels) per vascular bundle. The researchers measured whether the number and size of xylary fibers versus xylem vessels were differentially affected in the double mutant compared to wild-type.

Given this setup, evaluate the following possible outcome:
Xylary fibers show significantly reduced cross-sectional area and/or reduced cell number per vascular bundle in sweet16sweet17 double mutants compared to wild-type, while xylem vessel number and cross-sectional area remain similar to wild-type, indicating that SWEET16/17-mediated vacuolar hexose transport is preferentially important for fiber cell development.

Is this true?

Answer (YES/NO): NO